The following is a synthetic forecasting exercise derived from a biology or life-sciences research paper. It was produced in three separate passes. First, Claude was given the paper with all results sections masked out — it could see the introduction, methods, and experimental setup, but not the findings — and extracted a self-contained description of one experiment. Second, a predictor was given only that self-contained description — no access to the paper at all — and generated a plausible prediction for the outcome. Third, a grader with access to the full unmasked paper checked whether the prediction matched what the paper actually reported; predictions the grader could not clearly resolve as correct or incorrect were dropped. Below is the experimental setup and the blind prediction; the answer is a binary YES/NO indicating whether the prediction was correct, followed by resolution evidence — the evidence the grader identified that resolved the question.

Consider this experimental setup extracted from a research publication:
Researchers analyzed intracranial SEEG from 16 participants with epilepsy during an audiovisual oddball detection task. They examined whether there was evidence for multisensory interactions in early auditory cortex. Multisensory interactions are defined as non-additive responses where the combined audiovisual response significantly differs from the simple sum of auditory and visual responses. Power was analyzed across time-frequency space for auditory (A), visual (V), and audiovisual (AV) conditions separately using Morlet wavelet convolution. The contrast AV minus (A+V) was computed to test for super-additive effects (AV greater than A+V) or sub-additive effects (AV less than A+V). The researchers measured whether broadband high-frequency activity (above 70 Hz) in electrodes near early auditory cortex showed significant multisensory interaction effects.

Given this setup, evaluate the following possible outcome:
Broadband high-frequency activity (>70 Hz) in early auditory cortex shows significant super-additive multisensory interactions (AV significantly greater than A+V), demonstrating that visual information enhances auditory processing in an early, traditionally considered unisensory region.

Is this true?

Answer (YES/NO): NO